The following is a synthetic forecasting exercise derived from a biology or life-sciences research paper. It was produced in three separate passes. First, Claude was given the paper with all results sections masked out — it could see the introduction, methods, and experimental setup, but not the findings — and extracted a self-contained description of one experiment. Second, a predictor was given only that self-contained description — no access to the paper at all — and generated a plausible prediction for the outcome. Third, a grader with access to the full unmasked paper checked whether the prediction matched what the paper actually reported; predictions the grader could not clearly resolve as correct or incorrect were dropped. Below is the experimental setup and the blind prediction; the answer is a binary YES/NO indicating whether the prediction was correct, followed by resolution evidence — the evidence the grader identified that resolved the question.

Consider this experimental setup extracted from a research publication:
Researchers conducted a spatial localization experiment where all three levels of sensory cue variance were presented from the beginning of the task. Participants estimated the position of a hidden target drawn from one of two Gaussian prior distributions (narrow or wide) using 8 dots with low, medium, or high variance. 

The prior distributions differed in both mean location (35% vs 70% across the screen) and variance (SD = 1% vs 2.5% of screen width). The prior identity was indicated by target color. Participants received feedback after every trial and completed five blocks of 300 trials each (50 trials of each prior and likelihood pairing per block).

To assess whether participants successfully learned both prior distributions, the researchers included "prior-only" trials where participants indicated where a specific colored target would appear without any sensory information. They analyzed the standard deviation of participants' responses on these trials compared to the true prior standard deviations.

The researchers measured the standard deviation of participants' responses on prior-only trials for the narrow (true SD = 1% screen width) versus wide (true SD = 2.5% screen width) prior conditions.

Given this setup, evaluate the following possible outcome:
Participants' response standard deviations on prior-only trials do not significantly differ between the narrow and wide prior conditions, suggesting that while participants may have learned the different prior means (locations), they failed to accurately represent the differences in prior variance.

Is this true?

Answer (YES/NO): YES